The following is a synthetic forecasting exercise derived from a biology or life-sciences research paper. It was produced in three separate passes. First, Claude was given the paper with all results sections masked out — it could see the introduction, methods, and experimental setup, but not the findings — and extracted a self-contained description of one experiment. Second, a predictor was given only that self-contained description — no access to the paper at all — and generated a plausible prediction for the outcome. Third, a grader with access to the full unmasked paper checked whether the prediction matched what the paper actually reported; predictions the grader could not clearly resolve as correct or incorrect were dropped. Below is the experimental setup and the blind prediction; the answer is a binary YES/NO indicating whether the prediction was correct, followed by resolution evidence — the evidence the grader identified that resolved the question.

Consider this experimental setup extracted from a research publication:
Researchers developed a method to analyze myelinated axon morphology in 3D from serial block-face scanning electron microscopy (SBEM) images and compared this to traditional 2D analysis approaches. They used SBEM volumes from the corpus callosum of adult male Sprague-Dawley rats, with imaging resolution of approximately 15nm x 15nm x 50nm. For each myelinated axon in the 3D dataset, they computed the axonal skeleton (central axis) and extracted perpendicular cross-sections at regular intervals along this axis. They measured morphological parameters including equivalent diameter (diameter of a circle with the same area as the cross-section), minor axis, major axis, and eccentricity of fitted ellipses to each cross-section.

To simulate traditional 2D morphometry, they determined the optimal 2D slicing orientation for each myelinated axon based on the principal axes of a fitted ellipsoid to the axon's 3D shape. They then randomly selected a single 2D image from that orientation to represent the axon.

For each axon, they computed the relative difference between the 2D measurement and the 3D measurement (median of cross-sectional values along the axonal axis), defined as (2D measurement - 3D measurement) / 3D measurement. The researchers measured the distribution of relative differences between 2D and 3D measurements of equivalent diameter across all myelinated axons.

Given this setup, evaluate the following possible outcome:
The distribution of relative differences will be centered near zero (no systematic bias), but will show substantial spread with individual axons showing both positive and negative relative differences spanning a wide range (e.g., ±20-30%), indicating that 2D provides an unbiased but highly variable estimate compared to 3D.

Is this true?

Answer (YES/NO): NO